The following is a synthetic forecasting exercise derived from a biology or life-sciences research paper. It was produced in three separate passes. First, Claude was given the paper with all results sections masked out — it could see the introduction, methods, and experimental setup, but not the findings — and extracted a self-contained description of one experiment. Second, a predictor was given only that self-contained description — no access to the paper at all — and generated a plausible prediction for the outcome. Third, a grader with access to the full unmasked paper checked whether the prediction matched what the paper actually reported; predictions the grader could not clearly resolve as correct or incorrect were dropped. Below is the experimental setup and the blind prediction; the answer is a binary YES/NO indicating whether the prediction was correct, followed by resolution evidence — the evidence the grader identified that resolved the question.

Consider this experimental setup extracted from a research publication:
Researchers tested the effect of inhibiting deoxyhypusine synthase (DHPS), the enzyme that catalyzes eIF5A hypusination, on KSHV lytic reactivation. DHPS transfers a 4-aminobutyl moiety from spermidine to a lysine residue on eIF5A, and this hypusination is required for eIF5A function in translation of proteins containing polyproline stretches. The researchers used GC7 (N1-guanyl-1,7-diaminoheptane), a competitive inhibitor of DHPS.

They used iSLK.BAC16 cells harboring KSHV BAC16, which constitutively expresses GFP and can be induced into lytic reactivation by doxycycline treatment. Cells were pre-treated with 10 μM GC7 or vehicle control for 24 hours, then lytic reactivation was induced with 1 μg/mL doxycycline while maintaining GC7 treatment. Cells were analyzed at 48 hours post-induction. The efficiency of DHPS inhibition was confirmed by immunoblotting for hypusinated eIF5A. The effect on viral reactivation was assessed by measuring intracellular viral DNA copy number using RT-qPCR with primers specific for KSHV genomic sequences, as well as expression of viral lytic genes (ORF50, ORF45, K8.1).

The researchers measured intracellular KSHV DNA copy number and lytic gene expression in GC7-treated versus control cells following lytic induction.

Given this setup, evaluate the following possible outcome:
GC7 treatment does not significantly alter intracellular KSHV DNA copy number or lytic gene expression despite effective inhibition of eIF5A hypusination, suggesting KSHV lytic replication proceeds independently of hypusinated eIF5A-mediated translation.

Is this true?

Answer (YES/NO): NO